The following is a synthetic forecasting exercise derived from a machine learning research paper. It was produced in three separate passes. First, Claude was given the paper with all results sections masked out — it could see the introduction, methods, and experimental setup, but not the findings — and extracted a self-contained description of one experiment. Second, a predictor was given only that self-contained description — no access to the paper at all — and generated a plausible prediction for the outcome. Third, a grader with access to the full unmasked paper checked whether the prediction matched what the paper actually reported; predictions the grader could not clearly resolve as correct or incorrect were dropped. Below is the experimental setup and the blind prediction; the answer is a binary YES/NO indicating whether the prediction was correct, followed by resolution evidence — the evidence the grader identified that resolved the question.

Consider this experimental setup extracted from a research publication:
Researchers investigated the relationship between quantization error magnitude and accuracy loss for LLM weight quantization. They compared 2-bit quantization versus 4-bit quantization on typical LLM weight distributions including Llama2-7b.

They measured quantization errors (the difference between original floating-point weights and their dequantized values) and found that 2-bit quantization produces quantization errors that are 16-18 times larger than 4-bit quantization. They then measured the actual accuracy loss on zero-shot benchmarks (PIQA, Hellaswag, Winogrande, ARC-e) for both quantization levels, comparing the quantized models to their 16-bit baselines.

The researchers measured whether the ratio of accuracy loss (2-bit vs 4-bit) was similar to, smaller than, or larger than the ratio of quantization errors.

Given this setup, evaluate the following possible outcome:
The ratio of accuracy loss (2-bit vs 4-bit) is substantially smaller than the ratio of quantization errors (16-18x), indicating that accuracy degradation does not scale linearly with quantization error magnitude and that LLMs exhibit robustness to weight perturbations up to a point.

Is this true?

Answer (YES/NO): NO